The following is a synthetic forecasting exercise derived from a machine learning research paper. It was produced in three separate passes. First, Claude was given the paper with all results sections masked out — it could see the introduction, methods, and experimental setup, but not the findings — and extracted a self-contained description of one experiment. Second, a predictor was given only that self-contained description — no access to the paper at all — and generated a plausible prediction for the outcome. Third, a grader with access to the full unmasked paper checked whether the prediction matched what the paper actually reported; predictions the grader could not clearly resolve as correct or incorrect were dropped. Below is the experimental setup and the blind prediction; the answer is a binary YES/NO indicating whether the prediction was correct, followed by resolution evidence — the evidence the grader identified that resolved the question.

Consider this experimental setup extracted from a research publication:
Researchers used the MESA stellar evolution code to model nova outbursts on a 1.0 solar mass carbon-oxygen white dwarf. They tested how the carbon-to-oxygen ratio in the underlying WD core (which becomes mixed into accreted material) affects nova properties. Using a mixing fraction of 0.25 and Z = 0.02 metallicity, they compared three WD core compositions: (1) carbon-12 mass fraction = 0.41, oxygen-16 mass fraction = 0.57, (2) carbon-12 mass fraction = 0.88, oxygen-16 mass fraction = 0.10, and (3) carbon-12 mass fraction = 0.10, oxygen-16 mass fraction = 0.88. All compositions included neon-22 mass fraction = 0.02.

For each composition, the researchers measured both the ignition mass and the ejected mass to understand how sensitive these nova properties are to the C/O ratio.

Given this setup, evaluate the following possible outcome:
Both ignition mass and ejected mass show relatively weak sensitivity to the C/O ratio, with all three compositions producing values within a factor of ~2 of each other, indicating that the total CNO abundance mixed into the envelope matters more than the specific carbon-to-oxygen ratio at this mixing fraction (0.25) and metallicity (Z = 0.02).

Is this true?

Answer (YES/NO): YES